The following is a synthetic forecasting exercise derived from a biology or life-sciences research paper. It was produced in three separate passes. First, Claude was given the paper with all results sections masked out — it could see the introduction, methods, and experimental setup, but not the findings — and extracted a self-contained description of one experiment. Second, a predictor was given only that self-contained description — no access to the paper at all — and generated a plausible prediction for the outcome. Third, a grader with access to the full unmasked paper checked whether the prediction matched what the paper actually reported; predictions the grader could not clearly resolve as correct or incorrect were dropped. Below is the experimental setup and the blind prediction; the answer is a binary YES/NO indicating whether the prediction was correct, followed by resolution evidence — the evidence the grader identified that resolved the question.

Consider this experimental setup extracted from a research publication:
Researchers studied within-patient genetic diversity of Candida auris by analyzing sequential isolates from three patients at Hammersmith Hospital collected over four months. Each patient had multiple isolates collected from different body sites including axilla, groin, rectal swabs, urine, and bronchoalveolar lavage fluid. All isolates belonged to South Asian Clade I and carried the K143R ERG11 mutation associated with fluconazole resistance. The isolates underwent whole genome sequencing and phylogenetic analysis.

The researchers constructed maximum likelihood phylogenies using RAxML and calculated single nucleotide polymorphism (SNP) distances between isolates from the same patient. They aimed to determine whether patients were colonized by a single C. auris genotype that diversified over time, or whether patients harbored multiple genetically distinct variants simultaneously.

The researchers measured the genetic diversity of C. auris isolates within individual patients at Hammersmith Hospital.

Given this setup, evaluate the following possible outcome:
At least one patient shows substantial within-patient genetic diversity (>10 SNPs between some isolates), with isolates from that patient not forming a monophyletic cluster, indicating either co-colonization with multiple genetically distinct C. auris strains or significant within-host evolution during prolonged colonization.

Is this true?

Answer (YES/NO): YES